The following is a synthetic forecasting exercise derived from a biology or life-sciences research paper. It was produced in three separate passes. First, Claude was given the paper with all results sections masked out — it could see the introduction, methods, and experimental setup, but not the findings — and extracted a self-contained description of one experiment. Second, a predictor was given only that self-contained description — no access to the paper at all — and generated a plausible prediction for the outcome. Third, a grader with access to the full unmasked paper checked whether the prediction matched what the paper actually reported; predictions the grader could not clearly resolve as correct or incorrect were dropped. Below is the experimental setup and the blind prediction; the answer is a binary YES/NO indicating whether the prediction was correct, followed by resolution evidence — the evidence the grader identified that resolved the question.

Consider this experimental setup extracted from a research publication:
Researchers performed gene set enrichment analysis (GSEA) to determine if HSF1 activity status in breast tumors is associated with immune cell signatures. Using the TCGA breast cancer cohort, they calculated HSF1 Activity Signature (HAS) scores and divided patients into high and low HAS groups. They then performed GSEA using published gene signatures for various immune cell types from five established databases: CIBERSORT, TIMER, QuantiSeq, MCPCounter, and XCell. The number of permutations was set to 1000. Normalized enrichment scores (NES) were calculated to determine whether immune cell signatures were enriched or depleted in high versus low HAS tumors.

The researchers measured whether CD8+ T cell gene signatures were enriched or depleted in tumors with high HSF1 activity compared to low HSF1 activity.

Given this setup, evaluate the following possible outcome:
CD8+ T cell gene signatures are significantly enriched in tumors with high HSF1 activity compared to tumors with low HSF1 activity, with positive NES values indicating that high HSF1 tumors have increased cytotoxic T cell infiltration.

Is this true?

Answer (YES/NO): NO